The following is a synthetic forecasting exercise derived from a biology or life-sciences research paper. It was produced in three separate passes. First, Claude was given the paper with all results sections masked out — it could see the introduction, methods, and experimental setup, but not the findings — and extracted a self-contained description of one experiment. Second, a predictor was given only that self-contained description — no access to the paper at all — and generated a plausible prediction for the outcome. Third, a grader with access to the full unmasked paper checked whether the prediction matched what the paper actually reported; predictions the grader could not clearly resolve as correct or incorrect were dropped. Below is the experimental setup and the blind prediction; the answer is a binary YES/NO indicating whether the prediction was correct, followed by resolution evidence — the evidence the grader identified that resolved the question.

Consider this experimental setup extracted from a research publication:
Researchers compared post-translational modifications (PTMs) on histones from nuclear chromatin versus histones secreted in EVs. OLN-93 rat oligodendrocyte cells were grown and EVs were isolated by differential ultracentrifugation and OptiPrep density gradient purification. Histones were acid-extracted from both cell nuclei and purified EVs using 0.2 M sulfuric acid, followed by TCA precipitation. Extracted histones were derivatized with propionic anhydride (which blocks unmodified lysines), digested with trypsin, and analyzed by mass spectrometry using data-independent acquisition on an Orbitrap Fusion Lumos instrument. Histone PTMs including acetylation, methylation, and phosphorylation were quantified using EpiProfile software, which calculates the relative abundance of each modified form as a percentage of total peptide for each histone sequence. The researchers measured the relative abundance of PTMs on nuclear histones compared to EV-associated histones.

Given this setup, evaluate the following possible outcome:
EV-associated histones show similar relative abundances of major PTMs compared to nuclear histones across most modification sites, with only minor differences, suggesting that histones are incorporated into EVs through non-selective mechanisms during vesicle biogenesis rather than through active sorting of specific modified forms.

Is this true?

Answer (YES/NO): NO